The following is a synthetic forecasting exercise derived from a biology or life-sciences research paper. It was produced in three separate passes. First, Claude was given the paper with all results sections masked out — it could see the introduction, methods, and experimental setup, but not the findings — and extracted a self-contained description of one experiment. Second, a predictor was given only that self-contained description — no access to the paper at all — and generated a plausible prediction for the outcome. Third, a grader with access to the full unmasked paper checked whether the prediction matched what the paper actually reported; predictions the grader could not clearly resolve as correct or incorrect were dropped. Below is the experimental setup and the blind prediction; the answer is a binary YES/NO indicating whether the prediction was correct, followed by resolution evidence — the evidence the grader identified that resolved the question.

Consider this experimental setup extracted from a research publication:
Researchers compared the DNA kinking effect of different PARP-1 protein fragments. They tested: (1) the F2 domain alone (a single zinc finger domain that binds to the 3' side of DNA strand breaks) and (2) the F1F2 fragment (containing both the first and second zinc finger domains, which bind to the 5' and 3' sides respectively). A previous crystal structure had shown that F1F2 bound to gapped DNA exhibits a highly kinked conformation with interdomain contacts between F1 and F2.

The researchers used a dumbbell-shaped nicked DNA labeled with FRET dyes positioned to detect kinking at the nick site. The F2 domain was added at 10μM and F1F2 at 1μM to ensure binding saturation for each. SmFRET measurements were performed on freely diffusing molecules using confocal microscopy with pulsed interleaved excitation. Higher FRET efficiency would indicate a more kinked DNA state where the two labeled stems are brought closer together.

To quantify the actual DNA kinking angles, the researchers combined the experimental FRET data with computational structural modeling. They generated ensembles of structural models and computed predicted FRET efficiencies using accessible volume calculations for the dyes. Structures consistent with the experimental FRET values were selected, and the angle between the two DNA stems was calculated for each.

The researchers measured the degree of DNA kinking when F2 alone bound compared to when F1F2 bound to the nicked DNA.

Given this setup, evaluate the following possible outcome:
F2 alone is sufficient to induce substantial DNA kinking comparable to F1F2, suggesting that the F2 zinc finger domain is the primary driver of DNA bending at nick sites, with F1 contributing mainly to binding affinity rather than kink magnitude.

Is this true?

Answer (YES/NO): NO